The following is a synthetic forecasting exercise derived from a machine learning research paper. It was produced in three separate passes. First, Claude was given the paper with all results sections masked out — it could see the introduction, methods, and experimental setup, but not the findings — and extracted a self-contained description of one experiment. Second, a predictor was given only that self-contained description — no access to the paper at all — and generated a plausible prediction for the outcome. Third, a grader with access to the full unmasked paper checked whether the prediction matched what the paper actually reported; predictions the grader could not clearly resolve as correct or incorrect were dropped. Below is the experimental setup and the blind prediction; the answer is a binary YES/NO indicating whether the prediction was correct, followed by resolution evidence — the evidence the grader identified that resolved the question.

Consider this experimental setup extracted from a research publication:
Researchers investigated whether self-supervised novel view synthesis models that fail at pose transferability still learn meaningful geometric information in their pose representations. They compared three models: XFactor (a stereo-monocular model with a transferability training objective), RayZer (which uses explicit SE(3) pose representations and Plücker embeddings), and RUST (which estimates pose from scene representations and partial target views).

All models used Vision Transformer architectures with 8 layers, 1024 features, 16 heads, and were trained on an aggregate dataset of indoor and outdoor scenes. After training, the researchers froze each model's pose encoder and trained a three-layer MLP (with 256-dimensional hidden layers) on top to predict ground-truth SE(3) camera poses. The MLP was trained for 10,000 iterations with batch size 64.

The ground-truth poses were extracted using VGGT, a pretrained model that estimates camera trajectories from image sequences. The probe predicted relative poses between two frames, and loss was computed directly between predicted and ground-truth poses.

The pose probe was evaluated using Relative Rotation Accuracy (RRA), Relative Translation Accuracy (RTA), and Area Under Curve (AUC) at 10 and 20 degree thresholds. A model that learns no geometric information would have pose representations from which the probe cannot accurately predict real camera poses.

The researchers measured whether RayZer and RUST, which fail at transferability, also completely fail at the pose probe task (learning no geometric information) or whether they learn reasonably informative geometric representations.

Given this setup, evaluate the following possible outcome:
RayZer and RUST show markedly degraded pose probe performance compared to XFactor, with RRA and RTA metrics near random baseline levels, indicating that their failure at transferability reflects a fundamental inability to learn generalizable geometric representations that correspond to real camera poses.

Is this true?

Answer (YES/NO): NO